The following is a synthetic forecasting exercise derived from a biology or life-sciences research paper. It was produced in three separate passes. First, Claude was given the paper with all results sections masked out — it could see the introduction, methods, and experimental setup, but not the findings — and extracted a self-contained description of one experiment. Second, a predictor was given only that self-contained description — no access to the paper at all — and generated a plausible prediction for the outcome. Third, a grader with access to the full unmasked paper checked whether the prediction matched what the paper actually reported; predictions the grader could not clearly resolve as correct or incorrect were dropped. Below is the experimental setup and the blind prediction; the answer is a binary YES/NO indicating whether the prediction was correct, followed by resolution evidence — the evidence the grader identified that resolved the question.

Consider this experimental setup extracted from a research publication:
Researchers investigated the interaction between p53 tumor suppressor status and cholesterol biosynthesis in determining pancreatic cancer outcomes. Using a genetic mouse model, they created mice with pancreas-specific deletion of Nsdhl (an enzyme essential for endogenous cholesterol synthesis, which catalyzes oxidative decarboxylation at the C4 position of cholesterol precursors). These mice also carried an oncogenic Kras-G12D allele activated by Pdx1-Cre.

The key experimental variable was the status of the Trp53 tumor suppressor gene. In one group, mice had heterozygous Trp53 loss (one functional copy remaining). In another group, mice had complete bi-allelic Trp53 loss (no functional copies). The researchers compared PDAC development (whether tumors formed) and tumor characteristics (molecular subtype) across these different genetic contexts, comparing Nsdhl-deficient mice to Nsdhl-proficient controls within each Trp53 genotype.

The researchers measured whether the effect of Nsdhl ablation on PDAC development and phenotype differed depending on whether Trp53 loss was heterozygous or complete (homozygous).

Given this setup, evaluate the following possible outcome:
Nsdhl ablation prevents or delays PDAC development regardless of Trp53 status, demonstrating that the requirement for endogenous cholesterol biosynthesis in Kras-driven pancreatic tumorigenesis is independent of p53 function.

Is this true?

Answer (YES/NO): NO